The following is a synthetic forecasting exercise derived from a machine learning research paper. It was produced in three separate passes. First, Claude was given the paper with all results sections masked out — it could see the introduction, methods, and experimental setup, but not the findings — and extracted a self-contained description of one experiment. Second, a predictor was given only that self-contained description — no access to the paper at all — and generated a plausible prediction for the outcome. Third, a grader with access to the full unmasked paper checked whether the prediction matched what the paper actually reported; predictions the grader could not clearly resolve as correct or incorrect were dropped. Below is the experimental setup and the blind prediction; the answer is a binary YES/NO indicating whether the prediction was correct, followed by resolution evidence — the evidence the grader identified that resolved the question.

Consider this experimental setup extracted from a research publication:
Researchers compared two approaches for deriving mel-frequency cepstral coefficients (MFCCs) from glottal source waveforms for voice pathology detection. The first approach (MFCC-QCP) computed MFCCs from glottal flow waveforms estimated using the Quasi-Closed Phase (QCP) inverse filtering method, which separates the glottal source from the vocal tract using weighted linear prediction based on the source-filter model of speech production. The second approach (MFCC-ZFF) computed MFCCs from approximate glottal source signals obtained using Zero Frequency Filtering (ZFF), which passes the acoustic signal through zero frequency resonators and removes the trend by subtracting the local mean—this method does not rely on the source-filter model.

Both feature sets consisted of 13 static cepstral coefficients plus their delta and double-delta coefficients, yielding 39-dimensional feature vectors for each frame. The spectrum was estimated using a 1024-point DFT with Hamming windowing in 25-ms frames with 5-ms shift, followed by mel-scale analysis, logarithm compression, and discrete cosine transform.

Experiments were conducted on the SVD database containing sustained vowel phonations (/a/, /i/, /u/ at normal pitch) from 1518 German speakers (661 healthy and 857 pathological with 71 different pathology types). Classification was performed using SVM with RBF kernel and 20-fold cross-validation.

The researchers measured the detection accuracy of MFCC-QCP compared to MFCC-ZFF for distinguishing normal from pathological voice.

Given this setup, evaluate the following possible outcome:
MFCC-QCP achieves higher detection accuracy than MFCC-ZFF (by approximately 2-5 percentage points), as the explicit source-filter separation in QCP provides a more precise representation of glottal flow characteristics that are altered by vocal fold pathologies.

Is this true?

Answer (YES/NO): NO